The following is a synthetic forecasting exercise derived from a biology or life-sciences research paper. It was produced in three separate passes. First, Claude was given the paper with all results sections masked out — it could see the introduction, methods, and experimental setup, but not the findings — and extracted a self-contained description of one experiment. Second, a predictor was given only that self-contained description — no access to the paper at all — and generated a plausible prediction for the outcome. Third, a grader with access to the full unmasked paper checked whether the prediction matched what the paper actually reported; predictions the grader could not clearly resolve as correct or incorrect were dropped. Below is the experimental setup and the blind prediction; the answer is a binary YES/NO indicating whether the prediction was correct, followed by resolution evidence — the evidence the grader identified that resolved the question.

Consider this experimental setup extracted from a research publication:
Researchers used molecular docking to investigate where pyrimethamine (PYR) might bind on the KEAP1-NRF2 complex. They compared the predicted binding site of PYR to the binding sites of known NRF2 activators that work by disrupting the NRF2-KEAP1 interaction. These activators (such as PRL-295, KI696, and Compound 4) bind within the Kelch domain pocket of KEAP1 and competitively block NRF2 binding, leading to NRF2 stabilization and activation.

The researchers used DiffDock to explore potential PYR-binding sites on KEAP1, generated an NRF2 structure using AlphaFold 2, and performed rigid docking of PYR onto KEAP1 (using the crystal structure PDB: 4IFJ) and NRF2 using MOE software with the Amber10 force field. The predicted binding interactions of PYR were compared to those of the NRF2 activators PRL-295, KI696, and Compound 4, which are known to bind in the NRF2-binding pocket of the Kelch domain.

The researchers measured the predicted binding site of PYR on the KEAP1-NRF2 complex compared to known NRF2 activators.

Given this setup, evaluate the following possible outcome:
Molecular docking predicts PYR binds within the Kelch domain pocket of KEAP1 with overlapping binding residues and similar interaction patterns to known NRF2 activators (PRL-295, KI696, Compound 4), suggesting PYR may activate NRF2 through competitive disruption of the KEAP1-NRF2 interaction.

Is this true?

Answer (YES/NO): NO